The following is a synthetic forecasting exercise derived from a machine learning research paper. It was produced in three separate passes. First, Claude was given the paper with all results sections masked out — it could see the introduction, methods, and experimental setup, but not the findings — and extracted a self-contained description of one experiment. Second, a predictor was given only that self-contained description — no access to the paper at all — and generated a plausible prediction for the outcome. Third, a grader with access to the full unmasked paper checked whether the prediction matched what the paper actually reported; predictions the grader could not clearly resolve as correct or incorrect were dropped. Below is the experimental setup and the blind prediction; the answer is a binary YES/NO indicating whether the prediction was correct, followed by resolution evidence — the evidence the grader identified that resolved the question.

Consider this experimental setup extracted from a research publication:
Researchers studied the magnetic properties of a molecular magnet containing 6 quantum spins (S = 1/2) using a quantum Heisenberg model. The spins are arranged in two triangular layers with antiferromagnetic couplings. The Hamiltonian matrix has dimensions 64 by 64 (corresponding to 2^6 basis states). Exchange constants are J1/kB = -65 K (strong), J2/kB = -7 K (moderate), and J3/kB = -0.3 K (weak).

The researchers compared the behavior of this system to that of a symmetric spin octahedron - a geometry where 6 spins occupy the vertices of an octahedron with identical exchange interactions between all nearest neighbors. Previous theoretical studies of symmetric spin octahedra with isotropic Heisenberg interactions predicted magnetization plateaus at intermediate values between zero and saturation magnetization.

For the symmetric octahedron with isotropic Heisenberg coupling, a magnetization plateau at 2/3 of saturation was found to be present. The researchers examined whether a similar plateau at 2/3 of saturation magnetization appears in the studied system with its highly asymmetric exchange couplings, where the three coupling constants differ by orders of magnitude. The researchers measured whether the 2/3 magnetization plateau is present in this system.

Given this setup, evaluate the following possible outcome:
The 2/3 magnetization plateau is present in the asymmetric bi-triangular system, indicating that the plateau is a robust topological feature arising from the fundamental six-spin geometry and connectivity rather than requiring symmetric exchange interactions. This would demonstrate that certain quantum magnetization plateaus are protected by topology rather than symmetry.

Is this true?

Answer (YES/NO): NO